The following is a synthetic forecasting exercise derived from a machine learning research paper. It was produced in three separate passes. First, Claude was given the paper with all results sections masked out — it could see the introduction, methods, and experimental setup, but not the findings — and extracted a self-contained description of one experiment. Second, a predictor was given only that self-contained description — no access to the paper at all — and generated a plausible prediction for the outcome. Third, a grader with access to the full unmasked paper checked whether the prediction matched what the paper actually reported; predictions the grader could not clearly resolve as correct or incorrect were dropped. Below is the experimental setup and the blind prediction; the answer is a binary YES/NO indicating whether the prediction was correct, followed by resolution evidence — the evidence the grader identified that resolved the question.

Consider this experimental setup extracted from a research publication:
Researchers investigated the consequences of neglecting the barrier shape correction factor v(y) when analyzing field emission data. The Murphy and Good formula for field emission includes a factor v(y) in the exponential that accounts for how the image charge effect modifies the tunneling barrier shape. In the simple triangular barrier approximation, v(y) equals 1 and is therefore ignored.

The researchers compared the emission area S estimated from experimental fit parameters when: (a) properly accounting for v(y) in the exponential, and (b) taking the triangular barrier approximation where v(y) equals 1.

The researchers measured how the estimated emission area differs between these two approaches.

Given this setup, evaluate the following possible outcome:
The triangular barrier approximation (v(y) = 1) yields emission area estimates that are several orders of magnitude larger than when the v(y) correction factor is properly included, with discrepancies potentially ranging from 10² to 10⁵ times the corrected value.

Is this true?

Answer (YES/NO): YES